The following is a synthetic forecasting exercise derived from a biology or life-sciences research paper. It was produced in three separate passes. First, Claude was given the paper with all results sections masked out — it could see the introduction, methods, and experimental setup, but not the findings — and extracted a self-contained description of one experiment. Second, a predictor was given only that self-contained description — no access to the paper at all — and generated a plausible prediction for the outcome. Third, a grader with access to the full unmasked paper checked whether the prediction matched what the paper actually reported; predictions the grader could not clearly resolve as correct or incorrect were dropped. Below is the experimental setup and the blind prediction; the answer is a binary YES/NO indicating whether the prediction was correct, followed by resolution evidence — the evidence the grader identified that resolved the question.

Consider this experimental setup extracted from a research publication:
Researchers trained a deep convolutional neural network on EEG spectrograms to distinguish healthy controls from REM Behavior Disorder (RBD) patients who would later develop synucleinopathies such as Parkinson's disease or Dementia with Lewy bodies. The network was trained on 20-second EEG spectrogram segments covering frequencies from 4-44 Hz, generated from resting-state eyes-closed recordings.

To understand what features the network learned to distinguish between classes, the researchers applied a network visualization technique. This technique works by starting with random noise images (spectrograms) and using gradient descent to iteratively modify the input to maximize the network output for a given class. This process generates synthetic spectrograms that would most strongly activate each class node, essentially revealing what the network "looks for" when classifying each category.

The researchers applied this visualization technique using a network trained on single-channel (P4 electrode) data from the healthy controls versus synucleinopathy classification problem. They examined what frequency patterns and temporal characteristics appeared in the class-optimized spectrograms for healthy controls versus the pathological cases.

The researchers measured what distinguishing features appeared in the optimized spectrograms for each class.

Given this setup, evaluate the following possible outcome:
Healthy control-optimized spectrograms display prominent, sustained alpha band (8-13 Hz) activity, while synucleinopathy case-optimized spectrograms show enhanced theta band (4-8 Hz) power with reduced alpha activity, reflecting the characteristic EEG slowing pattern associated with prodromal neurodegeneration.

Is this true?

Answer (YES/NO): NO